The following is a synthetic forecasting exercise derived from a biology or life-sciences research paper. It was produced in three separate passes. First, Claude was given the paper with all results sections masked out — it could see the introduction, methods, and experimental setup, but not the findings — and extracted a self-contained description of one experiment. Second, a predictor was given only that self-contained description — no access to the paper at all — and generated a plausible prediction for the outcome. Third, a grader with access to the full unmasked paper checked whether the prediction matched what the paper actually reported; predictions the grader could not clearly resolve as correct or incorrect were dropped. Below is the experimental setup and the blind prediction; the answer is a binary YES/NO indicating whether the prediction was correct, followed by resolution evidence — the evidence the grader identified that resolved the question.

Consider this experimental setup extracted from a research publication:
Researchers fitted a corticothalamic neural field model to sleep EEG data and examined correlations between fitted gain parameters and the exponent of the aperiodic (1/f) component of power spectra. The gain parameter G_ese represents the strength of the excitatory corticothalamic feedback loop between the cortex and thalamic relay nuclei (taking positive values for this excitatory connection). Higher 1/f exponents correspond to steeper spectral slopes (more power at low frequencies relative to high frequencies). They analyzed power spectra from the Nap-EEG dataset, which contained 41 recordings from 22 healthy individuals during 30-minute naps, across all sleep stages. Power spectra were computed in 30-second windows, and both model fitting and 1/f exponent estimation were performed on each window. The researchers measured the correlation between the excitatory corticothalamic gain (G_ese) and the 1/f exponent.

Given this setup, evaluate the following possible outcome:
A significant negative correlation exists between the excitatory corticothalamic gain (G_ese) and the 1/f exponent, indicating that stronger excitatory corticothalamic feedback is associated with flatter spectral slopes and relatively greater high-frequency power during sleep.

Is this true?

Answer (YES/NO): YES